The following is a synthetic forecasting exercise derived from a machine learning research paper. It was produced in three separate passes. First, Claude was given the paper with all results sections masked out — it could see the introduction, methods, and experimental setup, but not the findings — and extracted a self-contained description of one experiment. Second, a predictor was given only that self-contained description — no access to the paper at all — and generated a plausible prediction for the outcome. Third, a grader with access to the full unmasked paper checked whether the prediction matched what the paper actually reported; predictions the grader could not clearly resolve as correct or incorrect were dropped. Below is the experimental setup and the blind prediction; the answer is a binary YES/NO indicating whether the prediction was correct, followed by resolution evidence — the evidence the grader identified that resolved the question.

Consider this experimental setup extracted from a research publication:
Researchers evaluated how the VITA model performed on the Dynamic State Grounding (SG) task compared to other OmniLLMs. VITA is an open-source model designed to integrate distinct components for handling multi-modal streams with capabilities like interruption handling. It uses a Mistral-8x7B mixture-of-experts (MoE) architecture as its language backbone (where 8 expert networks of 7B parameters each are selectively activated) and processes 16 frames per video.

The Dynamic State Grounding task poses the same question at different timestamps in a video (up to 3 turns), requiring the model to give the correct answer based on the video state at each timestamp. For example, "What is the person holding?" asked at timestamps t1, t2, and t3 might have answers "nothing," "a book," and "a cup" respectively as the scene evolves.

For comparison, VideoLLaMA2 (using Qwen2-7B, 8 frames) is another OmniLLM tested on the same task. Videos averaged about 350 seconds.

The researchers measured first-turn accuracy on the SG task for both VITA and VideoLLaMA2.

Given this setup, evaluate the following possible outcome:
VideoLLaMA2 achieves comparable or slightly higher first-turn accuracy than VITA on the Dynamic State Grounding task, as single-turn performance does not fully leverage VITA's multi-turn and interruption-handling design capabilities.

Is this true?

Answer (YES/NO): NO